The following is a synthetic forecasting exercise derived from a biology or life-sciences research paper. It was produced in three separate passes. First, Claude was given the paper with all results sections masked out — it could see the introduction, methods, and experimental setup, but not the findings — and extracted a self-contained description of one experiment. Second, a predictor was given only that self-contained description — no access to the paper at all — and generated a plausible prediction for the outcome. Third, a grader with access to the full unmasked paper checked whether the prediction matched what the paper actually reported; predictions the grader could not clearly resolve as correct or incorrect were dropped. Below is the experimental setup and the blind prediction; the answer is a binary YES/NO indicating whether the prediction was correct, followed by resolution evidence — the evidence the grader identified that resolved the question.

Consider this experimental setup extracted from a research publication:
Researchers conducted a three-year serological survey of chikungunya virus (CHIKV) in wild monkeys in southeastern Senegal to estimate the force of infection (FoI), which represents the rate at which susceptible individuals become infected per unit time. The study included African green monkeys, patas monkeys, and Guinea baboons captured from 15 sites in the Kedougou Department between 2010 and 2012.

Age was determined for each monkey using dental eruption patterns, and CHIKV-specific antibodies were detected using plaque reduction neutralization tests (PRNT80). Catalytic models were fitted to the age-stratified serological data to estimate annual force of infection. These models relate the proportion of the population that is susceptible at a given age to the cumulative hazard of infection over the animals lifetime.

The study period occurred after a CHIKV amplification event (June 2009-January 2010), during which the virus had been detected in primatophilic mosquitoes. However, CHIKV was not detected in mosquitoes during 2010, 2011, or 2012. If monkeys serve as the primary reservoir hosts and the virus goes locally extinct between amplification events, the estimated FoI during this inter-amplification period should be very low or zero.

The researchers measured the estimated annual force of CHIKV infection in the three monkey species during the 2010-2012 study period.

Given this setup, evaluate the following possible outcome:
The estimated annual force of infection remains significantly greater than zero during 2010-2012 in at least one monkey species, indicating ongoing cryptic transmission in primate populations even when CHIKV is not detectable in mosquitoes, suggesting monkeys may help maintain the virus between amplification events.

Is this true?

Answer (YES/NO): NO